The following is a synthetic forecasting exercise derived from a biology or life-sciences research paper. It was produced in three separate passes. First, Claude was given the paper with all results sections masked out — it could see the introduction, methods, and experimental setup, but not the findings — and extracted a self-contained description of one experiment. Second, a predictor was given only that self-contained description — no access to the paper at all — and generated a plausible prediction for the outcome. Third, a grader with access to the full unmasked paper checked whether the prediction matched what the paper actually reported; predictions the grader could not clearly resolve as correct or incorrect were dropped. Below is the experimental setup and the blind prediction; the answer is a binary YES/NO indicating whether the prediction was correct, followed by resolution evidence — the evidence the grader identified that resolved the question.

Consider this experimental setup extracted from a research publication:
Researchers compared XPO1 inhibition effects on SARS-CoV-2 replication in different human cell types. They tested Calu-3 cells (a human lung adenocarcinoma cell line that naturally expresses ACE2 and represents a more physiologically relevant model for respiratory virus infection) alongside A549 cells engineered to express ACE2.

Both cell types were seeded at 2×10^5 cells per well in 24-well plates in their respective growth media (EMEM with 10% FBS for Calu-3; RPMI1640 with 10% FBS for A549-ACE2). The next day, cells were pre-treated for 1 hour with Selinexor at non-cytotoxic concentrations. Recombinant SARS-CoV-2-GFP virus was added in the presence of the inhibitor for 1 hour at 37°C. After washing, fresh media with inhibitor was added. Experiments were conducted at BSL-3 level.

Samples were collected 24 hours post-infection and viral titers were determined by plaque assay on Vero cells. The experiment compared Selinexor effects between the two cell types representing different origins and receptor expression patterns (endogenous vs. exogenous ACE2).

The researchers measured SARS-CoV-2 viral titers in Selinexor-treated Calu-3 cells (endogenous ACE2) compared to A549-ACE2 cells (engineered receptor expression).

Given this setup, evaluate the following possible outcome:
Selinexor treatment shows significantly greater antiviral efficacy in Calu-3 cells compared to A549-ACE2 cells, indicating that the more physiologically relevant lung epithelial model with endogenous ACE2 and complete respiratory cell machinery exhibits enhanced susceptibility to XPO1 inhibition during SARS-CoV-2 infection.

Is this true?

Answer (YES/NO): NO